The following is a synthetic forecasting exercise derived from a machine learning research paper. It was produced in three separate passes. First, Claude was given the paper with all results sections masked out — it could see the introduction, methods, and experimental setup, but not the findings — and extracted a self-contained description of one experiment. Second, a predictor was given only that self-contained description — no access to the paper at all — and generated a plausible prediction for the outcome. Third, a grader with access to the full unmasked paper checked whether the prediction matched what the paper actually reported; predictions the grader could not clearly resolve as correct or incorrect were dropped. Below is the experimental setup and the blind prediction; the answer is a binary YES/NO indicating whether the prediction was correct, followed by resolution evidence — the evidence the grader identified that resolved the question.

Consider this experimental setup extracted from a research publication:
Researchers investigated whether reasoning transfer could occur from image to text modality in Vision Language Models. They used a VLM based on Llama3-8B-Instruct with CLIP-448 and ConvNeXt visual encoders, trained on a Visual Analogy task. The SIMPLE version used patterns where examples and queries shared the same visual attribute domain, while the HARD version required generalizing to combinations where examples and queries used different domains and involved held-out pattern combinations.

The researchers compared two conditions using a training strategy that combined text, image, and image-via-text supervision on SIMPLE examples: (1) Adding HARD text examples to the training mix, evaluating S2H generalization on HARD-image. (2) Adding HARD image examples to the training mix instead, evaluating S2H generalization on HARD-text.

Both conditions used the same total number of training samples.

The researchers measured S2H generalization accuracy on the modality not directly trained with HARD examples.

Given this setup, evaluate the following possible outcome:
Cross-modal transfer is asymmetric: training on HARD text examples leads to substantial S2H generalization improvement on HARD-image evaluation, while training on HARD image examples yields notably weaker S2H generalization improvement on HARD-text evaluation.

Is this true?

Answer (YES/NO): NO